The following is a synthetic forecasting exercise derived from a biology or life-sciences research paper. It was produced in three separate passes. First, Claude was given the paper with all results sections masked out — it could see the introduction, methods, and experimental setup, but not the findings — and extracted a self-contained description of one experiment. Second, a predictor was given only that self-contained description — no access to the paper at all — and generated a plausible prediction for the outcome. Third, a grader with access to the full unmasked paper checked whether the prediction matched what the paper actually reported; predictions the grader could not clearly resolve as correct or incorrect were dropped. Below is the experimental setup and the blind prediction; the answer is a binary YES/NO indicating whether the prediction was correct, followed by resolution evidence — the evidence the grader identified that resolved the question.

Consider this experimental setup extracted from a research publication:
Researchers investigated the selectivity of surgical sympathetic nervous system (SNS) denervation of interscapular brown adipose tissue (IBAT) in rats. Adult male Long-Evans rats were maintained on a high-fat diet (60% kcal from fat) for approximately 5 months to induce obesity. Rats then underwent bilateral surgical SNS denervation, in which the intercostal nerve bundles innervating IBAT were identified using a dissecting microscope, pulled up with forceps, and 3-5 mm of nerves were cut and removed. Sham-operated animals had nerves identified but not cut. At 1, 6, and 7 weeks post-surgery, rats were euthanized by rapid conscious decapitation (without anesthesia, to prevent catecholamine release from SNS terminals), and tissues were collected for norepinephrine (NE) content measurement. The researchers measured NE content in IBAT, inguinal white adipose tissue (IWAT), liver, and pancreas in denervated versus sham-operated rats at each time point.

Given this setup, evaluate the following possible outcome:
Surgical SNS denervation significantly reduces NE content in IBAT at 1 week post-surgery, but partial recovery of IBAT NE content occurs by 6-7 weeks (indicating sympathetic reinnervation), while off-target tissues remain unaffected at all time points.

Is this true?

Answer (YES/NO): NO